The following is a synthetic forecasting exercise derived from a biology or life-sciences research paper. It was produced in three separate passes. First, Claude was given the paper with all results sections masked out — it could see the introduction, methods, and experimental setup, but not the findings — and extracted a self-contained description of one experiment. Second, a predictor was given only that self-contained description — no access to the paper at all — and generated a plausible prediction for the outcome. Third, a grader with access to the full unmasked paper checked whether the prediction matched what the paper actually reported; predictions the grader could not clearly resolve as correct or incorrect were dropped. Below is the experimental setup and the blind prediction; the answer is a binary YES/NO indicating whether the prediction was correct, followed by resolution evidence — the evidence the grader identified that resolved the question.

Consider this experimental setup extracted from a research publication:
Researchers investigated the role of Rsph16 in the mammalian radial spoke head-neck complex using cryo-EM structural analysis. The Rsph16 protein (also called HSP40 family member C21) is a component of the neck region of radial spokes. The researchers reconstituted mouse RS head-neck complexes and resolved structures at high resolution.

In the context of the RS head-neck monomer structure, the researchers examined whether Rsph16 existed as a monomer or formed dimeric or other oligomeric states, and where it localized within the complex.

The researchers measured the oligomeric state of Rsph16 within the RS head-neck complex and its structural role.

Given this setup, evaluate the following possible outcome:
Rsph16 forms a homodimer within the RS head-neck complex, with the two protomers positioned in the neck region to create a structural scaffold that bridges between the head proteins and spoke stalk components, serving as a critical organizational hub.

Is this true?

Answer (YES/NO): NO